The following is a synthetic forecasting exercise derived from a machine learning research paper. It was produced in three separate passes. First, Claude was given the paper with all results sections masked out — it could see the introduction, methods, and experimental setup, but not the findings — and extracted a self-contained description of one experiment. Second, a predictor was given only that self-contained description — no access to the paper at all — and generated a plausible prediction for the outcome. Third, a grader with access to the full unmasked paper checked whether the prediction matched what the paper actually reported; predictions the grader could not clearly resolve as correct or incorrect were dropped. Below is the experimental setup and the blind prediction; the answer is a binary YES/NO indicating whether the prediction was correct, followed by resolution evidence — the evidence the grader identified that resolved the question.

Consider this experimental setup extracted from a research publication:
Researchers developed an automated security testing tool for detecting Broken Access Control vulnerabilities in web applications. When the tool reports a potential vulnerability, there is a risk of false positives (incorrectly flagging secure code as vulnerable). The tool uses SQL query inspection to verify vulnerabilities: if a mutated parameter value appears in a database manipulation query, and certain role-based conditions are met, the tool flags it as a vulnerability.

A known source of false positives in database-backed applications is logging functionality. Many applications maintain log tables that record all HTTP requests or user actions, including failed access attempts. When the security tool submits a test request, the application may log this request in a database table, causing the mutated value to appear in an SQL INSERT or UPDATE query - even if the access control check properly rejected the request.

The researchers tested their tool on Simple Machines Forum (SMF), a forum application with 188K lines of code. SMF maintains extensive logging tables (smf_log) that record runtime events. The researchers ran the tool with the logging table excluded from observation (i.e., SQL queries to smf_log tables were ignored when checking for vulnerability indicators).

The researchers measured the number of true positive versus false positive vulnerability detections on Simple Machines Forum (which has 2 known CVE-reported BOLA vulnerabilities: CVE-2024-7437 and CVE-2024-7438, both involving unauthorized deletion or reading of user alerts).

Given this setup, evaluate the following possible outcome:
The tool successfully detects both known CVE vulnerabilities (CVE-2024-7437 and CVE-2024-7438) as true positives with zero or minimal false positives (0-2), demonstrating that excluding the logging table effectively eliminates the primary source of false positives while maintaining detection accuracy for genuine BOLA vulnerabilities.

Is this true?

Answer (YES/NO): NO